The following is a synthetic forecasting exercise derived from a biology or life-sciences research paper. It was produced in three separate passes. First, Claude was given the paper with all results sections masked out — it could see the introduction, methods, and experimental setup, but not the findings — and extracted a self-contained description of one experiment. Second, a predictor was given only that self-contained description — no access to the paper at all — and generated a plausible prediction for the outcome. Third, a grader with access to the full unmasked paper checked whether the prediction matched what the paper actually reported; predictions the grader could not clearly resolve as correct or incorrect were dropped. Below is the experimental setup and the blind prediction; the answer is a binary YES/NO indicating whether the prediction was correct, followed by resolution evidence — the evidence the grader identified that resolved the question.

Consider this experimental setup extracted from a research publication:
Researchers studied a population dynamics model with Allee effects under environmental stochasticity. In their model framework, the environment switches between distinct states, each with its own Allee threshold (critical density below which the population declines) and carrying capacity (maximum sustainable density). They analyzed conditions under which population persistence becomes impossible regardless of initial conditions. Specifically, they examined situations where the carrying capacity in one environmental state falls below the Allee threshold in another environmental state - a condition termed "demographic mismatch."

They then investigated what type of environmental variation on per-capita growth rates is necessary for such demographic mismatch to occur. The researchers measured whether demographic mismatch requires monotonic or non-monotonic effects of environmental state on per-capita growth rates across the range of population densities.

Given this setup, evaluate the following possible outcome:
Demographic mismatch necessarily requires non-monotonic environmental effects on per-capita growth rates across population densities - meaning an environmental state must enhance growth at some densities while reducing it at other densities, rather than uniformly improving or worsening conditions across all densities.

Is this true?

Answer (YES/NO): YES